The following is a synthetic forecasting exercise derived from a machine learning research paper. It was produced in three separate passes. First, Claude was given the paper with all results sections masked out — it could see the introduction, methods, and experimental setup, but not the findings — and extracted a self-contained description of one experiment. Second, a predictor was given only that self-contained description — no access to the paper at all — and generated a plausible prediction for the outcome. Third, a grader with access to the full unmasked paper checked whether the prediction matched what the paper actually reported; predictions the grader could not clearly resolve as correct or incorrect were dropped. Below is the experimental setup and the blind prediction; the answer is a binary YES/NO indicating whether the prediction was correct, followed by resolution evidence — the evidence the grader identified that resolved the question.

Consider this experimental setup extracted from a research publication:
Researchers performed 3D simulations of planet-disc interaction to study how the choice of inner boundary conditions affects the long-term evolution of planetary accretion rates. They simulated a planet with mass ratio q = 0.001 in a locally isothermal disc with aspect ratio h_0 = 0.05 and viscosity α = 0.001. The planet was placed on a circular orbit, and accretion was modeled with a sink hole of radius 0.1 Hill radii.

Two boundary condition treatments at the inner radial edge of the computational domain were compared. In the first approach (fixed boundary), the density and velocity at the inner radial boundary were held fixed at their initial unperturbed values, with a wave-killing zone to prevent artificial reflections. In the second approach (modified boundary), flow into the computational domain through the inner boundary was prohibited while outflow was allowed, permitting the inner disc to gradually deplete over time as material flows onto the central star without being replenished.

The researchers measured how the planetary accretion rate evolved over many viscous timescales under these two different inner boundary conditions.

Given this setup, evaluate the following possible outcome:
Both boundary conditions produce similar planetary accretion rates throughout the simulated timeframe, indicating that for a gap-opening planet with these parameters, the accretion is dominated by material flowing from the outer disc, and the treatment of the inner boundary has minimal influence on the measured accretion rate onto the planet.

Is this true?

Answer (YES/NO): NO